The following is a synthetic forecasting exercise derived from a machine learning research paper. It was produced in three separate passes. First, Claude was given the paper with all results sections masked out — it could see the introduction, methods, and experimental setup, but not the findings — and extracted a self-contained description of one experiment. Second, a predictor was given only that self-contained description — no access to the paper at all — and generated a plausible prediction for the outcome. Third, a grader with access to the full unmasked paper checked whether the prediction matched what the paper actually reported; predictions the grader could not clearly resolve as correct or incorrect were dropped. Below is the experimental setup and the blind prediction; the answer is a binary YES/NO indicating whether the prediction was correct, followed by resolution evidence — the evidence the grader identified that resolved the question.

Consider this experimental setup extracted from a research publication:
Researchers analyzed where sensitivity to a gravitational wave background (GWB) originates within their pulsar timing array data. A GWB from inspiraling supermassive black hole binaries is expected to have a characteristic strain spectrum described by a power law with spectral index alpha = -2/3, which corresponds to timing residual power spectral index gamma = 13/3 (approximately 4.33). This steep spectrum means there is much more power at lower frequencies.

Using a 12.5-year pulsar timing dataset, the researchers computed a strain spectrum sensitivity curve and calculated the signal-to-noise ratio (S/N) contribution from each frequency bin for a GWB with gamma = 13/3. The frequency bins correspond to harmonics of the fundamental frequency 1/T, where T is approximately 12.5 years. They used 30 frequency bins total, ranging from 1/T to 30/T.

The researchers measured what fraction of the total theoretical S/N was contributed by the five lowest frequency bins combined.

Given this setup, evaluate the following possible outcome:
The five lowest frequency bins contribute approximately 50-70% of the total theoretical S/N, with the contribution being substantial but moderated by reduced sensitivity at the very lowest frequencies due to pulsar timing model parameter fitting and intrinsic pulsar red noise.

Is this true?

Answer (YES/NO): NO